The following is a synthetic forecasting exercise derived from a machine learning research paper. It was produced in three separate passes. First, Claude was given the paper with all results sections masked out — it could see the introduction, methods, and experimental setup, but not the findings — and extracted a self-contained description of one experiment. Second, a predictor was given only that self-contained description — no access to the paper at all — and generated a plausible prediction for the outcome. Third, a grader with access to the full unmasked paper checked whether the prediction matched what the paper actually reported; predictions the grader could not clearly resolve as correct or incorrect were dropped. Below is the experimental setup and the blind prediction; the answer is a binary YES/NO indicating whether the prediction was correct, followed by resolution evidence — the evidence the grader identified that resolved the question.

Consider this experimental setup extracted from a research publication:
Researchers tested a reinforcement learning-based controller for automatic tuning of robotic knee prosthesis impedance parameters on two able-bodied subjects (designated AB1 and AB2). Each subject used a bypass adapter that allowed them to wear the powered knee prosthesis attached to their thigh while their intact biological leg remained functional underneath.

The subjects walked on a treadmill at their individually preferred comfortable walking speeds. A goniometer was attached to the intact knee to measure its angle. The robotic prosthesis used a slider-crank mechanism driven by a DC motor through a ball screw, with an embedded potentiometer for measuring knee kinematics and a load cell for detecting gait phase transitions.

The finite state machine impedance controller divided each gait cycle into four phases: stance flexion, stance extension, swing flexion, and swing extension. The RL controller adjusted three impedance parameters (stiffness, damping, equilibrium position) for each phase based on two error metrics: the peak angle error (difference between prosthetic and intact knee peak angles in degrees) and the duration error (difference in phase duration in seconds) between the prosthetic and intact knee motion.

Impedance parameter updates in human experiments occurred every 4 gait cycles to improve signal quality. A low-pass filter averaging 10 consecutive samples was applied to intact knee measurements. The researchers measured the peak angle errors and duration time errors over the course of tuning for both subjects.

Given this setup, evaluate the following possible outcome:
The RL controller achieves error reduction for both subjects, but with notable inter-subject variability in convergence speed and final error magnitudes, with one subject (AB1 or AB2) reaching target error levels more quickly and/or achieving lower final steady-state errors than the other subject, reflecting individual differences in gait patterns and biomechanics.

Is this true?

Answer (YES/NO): YES